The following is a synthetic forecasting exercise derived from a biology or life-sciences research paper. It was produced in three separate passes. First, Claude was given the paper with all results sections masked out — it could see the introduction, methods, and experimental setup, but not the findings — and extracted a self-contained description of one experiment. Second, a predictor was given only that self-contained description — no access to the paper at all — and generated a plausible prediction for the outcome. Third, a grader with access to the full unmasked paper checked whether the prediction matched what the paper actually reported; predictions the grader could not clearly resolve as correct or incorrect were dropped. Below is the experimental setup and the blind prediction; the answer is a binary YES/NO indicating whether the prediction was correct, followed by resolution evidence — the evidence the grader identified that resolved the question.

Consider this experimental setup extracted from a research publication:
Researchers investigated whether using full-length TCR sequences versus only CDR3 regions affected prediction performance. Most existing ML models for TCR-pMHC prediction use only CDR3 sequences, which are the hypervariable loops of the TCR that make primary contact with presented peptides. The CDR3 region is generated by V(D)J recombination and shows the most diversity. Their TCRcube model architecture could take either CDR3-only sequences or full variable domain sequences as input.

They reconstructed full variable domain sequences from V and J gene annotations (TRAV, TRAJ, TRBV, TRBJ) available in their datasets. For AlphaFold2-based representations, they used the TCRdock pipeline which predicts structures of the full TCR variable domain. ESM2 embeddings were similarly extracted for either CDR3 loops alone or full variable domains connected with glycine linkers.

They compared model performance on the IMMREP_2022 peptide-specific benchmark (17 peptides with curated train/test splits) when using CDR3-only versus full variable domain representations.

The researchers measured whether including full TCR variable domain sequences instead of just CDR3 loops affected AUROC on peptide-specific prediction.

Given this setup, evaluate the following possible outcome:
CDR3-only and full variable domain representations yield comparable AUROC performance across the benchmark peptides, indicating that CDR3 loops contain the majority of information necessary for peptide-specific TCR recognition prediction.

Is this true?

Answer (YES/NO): NO